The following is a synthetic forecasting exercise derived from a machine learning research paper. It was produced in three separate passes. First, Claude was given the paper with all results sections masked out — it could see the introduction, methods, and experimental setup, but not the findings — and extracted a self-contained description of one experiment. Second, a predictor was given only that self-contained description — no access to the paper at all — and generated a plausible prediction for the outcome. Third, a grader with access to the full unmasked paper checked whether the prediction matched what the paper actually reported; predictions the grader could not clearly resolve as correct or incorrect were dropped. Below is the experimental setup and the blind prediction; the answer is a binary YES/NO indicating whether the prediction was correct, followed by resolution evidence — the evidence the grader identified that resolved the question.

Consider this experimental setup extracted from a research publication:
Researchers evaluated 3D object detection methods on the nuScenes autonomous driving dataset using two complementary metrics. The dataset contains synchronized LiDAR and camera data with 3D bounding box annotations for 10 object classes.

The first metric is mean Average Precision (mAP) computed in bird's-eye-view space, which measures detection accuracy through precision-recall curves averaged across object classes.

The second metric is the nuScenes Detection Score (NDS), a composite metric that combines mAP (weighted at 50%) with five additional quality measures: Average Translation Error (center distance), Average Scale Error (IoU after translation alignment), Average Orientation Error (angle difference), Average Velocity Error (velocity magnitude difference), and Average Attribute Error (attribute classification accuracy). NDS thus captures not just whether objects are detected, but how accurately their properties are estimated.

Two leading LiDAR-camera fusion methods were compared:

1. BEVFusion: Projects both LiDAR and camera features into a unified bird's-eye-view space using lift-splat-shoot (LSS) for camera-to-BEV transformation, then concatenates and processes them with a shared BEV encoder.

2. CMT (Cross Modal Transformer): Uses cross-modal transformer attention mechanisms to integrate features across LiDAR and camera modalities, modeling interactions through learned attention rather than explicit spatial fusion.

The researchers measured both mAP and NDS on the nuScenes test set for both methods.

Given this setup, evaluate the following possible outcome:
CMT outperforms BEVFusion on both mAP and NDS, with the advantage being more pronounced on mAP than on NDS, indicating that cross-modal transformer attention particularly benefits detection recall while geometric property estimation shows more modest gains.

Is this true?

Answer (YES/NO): NO